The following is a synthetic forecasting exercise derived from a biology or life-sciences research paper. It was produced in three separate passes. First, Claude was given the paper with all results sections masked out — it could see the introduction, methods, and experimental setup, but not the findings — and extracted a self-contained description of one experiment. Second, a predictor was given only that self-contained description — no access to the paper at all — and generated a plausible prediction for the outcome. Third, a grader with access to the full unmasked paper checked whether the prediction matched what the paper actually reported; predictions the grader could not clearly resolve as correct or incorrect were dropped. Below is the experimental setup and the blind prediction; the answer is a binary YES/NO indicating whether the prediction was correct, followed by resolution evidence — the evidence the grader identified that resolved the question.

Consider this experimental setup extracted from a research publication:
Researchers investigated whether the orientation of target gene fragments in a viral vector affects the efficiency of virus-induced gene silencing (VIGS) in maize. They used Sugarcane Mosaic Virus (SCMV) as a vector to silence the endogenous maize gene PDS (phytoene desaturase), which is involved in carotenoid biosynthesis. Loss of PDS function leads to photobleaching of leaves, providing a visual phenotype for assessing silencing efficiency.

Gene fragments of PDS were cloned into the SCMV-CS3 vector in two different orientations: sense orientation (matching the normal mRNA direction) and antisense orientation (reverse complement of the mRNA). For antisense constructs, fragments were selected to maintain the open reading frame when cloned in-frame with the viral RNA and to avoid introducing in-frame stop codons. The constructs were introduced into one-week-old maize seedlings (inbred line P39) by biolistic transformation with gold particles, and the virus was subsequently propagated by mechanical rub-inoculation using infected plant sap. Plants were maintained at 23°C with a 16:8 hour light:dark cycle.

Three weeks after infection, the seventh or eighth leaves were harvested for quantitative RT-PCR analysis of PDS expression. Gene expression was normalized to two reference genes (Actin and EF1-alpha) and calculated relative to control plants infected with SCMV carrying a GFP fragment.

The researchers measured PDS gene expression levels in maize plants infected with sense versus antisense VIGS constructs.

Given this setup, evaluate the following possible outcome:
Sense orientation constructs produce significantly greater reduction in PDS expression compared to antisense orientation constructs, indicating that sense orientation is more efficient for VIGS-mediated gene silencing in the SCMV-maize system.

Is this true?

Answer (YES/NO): NO